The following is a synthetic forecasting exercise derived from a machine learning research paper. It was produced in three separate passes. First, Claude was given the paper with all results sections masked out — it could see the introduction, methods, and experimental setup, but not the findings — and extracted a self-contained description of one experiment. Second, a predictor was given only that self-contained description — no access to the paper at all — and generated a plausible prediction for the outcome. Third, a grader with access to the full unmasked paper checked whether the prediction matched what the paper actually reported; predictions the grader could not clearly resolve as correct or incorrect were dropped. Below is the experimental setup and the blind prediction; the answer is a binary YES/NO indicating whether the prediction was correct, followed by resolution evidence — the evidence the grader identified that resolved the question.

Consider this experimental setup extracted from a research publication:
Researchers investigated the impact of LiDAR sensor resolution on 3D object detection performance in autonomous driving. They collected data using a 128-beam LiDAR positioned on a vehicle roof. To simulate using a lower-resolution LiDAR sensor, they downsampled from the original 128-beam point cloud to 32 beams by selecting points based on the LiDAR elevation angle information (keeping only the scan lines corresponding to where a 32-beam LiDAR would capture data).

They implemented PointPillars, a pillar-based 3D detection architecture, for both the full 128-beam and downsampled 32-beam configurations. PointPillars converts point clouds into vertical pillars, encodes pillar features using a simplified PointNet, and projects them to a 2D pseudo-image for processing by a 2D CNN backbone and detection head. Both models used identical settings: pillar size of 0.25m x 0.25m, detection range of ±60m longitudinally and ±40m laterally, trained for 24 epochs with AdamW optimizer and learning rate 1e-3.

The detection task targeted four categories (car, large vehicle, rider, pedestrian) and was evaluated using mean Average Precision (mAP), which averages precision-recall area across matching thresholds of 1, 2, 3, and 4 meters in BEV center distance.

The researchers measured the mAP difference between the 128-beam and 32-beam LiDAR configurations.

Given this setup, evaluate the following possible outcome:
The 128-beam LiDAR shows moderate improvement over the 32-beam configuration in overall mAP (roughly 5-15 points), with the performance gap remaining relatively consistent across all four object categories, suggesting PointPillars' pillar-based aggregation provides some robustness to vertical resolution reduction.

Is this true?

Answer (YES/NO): NO